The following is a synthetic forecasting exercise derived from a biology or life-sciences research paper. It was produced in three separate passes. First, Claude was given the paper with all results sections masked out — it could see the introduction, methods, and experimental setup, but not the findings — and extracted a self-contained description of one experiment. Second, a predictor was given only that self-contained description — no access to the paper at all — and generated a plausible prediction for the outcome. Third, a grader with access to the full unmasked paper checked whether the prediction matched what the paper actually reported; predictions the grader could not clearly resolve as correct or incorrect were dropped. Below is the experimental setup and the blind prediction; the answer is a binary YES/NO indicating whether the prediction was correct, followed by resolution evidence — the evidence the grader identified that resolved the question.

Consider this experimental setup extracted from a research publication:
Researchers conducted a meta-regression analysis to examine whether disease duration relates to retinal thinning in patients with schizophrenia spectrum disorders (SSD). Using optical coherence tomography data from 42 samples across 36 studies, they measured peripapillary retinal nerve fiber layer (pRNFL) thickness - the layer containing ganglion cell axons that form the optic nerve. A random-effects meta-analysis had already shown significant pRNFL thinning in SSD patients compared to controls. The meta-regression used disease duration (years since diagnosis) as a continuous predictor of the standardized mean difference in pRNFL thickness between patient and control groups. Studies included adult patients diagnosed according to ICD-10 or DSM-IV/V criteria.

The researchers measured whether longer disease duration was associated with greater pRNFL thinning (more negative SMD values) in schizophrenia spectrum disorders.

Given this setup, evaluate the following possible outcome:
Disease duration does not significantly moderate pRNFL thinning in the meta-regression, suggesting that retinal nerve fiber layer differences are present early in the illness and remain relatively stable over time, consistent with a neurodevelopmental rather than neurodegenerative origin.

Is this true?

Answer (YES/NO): NO